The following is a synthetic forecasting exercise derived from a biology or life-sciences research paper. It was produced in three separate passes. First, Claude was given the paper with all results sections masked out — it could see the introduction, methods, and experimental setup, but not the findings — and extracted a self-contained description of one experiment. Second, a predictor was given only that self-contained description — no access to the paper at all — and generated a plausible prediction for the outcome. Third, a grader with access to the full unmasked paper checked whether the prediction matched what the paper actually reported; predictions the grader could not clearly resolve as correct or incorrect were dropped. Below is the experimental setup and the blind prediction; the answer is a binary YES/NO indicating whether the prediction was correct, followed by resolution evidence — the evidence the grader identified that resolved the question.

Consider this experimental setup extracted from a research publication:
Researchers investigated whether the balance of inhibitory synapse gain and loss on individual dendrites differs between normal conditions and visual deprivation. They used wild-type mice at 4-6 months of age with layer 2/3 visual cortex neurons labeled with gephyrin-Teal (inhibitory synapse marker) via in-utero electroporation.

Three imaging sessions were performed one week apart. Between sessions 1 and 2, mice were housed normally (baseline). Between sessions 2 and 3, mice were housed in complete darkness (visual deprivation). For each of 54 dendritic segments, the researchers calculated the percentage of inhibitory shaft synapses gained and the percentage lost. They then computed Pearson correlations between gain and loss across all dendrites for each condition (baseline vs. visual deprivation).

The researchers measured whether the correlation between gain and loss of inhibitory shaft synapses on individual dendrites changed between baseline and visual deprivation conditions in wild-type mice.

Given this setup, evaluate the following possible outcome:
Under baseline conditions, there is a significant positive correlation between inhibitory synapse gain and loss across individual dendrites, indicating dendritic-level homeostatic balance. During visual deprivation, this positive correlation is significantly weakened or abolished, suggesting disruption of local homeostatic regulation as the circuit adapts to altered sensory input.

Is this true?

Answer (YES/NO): NO